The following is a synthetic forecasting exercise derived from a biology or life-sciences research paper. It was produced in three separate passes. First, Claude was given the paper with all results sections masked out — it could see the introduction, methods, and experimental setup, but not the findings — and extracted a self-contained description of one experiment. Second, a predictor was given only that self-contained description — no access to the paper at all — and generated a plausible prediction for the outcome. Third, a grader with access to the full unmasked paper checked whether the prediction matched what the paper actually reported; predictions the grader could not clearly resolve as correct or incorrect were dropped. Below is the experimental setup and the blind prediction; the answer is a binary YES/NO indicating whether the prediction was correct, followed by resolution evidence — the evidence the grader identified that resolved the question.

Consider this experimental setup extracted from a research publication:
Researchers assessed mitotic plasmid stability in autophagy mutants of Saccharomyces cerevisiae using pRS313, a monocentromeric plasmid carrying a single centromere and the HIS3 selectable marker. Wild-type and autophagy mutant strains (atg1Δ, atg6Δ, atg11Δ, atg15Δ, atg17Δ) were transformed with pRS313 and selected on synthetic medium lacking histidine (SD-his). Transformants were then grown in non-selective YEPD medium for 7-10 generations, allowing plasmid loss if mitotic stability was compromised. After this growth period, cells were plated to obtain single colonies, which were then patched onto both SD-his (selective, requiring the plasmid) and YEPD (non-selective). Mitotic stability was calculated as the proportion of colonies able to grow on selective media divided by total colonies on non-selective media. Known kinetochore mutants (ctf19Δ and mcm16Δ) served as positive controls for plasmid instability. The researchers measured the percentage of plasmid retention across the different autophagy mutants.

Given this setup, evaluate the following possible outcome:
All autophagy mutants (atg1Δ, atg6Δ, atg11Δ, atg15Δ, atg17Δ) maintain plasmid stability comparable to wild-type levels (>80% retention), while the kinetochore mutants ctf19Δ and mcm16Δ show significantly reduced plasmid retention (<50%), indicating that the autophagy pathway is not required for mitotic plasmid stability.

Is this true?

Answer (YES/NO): NO